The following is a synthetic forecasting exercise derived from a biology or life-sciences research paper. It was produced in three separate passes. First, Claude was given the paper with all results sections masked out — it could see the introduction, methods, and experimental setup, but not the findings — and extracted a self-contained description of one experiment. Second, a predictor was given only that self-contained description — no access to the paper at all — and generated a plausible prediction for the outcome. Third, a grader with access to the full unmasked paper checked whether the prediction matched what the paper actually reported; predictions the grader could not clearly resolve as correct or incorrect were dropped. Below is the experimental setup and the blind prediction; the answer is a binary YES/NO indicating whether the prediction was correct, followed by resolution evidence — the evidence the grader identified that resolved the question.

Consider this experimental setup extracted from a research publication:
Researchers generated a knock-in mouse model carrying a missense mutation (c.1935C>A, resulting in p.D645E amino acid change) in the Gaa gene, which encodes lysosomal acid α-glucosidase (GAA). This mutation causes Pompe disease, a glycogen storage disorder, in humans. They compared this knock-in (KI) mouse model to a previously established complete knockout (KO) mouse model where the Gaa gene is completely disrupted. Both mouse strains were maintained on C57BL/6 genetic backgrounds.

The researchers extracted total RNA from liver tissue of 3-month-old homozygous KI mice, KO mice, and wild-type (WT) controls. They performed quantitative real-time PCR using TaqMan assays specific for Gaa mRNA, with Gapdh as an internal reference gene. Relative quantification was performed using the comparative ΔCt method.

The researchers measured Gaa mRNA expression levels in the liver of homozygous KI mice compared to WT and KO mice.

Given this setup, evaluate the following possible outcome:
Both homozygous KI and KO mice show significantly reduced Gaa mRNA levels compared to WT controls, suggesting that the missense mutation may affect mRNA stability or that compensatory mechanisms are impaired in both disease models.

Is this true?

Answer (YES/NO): NO